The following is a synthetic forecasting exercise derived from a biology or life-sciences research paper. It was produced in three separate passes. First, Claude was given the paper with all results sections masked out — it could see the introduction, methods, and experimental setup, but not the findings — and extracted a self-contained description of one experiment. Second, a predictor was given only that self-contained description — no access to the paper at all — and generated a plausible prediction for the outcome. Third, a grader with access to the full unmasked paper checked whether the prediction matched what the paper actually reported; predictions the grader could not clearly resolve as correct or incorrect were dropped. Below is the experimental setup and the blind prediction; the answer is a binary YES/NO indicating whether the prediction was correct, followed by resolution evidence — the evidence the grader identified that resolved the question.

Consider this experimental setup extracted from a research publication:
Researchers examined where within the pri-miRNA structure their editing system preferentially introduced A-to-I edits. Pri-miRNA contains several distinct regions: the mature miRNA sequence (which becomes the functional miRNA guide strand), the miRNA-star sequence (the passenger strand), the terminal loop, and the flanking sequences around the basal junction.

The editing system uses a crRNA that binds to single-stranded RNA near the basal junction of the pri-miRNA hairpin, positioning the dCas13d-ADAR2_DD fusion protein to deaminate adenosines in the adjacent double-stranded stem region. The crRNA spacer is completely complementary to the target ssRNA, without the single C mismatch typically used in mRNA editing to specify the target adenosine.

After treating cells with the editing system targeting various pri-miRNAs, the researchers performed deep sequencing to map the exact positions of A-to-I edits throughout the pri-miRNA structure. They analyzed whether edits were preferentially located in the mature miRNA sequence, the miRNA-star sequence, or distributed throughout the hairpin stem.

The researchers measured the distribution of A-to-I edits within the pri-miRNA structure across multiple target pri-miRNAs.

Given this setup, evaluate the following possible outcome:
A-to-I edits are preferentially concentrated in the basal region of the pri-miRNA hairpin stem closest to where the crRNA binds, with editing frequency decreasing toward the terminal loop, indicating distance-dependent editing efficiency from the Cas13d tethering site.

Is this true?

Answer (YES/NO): NO